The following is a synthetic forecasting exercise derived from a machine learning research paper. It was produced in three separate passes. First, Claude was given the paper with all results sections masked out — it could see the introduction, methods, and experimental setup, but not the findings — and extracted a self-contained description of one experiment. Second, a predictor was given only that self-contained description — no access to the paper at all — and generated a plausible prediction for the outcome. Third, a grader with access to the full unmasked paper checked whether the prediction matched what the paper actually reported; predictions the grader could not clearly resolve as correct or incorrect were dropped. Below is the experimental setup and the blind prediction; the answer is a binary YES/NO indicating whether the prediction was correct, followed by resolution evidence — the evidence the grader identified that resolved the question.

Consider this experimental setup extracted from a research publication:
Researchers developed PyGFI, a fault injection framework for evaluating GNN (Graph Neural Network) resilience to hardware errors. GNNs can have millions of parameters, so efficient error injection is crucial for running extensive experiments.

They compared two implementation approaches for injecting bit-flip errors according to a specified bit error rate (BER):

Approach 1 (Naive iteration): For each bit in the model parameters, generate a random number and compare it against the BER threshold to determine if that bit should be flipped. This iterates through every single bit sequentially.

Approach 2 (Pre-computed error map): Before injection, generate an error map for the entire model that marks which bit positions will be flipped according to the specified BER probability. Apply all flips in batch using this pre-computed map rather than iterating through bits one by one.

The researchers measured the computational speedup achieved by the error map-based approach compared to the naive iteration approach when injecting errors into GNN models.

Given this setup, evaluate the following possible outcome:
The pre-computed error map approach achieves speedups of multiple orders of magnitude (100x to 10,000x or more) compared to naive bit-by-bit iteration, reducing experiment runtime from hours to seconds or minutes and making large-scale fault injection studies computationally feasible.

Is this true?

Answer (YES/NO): NO